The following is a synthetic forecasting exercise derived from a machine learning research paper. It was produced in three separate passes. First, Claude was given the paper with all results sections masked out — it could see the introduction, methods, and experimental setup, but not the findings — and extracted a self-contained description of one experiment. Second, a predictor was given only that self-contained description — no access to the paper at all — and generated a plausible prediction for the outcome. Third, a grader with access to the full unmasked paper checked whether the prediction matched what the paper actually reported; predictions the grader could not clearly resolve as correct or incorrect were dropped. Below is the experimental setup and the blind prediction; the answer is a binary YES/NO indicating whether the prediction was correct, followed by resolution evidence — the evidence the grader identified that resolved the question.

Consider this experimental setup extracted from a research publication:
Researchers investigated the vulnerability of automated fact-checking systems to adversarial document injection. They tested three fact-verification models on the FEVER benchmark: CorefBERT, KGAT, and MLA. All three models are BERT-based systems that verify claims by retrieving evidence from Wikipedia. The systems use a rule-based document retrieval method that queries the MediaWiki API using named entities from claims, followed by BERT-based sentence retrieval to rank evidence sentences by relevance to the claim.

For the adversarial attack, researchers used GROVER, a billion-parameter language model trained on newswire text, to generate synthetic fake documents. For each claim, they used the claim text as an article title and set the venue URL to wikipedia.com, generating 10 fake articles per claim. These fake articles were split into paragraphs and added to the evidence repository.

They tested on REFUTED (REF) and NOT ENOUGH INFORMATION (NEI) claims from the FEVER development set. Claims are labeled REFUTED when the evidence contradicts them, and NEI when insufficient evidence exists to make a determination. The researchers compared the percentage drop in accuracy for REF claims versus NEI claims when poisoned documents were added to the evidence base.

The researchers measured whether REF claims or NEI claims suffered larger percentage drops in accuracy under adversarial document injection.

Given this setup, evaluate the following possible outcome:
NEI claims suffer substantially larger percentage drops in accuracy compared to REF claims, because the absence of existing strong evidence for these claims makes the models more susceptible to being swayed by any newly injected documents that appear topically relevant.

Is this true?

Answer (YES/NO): YES